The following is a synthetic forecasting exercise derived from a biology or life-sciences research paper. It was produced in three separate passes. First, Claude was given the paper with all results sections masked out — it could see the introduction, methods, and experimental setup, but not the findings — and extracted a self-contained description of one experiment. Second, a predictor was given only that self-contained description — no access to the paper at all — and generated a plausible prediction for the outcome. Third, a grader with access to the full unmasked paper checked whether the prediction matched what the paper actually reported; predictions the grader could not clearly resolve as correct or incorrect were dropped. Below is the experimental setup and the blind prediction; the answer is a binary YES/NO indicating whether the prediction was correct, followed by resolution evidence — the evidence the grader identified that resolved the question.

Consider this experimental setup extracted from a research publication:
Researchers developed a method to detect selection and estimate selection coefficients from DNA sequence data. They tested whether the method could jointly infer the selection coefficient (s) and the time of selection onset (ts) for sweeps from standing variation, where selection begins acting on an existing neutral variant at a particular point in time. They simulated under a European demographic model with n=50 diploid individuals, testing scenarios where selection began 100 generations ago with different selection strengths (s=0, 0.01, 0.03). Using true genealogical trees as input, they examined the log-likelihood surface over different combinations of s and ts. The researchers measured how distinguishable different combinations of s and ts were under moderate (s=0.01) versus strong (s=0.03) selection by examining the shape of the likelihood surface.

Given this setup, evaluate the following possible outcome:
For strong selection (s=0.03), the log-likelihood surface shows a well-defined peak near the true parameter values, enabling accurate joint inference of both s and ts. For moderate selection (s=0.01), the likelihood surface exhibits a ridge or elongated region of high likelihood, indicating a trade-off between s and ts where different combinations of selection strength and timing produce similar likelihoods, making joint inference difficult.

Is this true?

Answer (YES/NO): YES